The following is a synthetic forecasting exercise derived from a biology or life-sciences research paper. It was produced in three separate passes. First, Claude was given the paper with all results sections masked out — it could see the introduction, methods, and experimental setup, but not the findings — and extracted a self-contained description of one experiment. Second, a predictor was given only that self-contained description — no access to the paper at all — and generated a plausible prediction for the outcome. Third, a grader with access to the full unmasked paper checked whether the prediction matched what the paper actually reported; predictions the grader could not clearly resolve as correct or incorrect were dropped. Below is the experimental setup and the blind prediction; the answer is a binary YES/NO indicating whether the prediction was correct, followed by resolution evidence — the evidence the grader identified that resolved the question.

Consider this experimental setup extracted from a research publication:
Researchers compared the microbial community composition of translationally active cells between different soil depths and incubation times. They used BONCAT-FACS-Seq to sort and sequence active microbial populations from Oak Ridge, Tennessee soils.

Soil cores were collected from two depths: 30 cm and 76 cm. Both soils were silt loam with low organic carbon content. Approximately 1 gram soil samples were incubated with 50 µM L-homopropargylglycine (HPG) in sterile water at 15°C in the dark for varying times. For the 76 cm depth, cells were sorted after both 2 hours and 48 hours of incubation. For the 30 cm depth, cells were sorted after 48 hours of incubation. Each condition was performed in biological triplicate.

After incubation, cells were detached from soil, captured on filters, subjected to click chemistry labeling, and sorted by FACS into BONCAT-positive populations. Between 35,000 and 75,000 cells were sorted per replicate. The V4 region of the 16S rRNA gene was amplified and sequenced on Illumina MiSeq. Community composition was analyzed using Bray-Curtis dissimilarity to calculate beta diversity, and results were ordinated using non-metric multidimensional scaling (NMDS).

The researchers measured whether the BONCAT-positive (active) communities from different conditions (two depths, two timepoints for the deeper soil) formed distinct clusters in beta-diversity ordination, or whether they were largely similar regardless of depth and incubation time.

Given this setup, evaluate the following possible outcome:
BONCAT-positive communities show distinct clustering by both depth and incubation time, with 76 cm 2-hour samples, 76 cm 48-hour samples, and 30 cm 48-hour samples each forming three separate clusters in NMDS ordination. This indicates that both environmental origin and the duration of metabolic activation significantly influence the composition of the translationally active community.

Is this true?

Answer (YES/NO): NO